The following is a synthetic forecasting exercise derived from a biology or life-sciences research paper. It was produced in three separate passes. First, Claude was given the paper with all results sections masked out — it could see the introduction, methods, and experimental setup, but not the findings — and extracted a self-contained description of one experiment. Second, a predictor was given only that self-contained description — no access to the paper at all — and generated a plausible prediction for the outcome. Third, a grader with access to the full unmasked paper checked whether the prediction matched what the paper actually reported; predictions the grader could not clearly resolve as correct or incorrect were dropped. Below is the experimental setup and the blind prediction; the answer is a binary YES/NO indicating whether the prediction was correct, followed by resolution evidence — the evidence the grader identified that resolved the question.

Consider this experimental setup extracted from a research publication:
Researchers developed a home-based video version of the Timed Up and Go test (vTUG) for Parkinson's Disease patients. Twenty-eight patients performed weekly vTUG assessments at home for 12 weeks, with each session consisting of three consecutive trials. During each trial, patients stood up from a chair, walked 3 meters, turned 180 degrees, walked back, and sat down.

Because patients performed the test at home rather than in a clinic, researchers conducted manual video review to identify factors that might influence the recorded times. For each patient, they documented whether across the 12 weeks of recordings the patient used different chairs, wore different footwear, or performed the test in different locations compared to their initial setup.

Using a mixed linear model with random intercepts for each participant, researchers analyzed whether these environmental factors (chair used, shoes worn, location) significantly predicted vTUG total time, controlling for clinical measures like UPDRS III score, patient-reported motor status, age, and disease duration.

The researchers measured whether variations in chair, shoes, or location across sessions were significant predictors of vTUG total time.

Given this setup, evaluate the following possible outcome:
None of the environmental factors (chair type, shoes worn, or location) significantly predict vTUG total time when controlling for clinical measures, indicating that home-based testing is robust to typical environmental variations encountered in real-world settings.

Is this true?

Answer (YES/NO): NO